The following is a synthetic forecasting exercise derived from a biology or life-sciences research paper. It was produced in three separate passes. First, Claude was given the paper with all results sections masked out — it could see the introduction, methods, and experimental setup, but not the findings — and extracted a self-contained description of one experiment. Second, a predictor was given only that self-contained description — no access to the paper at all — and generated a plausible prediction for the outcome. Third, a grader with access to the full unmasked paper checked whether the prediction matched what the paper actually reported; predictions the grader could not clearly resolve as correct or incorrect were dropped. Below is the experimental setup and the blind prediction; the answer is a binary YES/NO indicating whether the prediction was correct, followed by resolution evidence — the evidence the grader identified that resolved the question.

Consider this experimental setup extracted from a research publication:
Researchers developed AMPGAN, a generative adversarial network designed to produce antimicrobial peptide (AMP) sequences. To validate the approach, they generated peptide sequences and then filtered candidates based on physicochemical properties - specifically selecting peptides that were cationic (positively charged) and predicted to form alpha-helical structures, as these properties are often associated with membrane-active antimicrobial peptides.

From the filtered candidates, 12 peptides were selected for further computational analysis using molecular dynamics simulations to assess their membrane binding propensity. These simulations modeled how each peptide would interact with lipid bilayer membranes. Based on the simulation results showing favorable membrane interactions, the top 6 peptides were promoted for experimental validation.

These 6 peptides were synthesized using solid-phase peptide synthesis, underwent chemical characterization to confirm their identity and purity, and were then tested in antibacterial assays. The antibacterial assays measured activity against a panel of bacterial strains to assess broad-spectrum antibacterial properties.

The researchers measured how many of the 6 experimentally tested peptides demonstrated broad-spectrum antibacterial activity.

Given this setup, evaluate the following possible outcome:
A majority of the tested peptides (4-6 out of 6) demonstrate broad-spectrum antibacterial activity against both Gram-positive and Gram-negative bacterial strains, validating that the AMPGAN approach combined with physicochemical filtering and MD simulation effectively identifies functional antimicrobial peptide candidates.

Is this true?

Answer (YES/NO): NO